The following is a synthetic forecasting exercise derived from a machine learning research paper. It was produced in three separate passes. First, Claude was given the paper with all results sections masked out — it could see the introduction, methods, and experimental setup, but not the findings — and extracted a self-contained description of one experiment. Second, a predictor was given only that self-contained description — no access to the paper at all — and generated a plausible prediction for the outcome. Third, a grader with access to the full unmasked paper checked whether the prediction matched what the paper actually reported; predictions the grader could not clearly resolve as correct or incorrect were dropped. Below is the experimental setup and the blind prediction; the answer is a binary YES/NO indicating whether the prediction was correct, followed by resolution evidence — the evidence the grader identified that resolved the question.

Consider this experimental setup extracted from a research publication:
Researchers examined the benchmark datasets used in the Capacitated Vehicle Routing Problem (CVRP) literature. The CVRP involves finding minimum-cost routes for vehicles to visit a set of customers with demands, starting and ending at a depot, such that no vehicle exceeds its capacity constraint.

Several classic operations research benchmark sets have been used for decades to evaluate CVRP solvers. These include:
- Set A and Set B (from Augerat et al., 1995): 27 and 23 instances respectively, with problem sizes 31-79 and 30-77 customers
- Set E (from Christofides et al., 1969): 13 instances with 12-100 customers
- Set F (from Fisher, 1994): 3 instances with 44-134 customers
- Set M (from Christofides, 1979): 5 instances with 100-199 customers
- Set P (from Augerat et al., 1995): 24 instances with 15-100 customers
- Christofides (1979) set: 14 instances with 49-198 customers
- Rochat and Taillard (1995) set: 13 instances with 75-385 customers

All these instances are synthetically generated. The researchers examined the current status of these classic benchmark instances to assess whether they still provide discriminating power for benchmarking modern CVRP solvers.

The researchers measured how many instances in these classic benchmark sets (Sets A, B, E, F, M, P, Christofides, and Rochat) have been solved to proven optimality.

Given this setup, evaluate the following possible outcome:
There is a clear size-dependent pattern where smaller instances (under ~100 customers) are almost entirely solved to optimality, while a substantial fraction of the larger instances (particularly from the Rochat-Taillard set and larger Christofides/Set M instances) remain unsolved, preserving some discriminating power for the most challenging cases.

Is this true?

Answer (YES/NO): NO